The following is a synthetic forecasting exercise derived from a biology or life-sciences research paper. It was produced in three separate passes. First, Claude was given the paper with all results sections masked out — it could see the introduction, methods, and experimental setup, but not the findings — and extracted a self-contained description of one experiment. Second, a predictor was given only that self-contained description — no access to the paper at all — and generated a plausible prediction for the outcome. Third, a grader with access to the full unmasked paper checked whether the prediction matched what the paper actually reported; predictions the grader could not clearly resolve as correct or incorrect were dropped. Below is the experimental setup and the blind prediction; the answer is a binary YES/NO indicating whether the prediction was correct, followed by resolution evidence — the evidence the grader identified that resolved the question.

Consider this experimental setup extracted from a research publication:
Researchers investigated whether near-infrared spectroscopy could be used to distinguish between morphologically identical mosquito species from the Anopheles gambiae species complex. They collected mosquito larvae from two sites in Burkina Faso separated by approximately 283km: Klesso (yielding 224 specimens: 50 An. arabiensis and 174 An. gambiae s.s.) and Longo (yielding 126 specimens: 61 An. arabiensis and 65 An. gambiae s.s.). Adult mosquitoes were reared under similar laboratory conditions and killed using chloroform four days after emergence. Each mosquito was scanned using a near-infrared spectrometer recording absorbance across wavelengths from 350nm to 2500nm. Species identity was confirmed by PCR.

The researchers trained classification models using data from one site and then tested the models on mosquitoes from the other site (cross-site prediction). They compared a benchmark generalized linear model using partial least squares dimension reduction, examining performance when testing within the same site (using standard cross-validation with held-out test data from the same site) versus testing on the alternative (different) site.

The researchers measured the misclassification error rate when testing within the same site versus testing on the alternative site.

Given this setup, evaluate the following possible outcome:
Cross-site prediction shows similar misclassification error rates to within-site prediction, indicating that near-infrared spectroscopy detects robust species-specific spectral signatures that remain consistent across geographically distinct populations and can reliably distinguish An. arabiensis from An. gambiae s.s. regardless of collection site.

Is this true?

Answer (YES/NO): NO